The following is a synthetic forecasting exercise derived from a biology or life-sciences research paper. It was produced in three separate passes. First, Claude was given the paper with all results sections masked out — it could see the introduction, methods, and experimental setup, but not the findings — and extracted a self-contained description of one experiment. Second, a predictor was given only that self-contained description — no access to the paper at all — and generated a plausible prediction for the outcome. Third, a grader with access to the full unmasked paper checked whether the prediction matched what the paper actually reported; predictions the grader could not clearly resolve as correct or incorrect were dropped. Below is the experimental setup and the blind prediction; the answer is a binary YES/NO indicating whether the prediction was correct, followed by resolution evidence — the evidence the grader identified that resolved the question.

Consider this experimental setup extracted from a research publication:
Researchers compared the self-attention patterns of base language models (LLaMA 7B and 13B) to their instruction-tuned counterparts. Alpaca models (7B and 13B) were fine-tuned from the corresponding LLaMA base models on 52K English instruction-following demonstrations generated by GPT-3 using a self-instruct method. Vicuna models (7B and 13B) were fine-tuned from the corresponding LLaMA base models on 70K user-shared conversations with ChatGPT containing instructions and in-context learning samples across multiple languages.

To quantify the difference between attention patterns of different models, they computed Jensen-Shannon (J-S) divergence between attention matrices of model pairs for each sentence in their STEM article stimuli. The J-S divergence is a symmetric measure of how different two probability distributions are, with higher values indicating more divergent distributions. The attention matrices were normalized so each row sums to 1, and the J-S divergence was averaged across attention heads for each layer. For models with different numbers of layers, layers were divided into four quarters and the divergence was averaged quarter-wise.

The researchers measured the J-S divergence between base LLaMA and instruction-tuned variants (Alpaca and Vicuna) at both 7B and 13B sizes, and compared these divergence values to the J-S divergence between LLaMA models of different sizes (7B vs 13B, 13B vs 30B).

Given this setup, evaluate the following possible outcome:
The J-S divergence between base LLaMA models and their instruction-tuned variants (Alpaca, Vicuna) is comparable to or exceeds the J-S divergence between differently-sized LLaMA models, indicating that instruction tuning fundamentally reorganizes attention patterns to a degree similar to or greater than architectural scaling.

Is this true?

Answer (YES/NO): NO